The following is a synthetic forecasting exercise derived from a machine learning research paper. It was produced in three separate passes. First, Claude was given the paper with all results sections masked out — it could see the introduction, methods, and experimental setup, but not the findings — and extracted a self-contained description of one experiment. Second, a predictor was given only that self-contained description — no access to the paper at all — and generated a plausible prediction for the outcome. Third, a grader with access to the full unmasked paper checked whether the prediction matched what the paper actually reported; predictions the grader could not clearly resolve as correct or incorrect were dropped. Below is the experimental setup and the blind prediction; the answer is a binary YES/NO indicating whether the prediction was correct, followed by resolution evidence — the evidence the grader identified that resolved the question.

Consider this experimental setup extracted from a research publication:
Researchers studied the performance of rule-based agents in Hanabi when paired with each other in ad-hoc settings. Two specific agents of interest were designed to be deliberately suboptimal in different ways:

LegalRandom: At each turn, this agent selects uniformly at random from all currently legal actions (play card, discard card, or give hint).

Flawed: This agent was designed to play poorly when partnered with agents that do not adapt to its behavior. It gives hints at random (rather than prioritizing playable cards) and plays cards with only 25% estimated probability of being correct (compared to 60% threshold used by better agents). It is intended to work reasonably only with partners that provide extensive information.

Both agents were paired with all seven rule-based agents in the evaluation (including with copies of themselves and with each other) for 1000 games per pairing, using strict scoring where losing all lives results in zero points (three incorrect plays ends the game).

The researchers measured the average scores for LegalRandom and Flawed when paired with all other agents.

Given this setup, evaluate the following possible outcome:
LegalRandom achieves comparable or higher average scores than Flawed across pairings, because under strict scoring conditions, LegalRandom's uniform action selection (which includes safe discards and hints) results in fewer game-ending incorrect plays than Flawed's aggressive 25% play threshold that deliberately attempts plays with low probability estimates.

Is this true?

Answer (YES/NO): NO